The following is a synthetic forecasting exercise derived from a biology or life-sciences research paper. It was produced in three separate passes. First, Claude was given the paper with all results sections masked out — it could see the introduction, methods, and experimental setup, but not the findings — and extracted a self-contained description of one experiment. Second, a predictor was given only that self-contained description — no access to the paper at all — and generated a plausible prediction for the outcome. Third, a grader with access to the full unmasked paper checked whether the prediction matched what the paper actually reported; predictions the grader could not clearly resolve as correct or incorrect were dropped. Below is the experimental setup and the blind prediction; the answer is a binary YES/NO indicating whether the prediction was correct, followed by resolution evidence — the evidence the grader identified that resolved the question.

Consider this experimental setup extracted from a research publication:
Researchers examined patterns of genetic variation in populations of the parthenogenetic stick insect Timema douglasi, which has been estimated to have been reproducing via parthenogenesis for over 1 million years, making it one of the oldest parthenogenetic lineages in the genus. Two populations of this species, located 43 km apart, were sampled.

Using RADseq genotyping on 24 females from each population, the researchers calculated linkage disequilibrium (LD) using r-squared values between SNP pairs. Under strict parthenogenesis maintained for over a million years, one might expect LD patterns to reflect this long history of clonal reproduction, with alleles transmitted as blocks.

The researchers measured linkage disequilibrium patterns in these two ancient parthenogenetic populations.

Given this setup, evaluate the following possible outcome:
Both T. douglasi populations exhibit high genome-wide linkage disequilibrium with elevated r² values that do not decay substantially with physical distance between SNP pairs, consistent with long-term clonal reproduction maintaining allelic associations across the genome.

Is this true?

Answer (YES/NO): NO